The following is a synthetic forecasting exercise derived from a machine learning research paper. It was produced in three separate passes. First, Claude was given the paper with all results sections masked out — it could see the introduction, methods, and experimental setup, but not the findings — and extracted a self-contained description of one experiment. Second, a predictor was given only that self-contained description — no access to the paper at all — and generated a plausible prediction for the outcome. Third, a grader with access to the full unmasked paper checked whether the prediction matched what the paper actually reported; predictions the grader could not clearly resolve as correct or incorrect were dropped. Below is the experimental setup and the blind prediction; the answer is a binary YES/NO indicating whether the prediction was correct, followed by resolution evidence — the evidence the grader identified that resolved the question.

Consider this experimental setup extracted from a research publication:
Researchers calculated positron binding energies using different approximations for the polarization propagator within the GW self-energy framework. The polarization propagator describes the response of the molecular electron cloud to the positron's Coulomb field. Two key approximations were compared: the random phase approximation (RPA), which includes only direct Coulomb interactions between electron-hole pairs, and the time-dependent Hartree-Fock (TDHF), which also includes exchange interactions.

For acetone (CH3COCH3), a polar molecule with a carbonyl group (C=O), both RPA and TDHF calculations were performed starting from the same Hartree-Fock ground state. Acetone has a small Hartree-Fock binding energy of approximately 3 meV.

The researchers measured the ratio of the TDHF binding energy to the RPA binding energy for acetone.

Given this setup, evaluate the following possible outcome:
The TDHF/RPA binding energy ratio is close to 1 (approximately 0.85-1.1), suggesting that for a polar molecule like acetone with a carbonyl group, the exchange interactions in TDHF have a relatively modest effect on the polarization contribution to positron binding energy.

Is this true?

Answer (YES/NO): NO